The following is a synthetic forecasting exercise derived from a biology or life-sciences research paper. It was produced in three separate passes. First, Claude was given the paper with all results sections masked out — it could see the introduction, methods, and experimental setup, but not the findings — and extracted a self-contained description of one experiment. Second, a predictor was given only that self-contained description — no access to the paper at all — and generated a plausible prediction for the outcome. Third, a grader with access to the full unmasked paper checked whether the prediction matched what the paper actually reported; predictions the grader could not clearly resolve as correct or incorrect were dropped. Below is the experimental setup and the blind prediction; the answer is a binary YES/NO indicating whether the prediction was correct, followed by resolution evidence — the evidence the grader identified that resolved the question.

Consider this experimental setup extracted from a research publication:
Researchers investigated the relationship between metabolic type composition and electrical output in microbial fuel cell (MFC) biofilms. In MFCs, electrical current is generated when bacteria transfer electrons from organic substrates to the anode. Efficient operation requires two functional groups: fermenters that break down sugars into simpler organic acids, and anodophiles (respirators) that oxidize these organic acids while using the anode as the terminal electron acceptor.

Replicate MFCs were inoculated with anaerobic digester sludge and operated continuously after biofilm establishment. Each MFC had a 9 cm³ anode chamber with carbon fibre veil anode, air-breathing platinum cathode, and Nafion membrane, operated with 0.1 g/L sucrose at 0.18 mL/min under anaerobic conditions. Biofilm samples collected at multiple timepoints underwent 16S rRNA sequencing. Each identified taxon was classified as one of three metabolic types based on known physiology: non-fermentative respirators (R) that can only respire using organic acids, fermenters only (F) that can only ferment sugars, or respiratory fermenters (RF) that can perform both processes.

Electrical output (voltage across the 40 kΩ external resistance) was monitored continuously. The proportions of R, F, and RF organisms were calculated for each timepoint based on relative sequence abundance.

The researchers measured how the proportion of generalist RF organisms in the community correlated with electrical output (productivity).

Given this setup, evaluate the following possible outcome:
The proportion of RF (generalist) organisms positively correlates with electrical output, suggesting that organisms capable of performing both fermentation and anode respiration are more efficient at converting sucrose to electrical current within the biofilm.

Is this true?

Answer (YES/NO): YES